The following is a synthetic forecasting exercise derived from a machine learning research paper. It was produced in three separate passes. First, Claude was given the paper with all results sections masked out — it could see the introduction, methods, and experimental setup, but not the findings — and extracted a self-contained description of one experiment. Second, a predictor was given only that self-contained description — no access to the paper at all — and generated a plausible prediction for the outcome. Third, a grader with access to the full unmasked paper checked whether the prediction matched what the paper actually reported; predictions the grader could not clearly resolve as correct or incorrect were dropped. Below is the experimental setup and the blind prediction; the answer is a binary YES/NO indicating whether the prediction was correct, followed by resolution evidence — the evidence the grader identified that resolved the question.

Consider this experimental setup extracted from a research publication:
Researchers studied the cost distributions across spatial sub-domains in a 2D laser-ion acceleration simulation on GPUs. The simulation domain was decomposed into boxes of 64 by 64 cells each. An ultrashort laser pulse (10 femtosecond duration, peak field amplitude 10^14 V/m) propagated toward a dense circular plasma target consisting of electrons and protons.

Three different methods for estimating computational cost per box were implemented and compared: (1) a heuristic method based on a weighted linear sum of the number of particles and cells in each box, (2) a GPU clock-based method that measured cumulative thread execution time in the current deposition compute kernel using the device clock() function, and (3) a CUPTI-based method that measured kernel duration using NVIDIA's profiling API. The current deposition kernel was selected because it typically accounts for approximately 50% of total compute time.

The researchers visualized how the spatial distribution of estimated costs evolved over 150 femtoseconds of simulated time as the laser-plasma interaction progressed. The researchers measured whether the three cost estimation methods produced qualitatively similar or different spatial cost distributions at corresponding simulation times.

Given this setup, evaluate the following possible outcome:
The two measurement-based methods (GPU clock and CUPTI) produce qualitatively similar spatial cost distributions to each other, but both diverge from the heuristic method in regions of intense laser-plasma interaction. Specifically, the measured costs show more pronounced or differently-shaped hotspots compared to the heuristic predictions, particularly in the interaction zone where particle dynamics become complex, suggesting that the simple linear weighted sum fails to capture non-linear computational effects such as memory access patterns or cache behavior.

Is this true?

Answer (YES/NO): NO